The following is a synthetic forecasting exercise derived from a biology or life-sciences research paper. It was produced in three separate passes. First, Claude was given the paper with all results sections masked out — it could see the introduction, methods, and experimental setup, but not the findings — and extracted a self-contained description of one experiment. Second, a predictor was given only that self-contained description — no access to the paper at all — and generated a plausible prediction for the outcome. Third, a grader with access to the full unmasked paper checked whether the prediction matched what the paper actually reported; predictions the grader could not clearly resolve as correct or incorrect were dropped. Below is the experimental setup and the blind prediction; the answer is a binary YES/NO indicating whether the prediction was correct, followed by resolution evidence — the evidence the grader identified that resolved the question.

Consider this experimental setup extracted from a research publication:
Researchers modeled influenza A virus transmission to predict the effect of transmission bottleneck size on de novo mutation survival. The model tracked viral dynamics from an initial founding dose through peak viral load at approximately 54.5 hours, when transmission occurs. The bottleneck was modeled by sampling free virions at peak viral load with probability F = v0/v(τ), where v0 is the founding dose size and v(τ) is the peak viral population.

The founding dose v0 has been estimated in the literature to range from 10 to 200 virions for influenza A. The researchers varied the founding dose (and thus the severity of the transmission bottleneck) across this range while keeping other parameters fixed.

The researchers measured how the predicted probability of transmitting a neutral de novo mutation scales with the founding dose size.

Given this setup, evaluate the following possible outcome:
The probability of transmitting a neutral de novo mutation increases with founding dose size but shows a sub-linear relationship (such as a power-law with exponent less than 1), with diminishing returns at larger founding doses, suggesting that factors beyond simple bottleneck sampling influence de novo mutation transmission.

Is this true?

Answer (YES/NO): NO